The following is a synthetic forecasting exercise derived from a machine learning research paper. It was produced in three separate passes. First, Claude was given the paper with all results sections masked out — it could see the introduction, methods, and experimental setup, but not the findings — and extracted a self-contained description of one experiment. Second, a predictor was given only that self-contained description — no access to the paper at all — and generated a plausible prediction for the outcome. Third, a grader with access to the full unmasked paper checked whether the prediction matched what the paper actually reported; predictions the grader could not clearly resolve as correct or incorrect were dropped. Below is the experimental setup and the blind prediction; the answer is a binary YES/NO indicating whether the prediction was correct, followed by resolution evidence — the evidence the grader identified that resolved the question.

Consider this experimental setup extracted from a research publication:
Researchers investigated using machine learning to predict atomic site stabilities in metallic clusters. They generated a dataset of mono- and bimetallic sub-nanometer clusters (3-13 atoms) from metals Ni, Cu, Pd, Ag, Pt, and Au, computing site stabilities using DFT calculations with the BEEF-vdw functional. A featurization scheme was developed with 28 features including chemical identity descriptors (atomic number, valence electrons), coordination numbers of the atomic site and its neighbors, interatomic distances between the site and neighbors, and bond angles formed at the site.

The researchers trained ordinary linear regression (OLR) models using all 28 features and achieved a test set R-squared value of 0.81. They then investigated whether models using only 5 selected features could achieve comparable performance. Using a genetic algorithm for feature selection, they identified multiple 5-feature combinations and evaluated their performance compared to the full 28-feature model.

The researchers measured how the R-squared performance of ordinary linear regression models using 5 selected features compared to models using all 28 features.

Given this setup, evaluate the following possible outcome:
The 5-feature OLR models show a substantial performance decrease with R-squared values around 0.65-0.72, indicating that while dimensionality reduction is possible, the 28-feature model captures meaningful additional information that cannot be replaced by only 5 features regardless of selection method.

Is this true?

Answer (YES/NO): NO